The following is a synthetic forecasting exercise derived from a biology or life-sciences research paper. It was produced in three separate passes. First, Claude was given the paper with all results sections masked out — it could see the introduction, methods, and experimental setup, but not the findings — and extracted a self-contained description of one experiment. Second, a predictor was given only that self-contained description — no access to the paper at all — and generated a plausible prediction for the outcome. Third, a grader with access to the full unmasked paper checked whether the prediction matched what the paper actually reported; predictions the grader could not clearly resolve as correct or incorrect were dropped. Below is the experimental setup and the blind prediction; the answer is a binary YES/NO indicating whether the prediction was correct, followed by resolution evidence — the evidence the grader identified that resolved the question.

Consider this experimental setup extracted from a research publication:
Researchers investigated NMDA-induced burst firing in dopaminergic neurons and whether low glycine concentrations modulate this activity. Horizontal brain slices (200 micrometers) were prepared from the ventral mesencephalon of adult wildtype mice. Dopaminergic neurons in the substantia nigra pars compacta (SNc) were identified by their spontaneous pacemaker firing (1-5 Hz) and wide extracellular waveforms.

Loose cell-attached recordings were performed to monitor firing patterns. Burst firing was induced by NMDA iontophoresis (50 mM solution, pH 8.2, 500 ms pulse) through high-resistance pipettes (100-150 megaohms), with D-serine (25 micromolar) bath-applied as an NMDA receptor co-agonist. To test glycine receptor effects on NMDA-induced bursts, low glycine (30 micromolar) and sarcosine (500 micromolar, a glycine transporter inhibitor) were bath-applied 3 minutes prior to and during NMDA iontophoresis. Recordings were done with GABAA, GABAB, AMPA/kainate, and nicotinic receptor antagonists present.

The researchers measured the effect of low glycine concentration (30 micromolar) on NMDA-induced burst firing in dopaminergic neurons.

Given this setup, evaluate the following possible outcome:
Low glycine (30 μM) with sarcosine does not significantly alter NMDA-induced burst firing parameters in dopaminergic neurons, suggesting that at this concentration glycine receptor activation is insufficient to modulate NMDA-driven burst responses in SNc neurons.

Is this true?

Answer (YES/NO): NO